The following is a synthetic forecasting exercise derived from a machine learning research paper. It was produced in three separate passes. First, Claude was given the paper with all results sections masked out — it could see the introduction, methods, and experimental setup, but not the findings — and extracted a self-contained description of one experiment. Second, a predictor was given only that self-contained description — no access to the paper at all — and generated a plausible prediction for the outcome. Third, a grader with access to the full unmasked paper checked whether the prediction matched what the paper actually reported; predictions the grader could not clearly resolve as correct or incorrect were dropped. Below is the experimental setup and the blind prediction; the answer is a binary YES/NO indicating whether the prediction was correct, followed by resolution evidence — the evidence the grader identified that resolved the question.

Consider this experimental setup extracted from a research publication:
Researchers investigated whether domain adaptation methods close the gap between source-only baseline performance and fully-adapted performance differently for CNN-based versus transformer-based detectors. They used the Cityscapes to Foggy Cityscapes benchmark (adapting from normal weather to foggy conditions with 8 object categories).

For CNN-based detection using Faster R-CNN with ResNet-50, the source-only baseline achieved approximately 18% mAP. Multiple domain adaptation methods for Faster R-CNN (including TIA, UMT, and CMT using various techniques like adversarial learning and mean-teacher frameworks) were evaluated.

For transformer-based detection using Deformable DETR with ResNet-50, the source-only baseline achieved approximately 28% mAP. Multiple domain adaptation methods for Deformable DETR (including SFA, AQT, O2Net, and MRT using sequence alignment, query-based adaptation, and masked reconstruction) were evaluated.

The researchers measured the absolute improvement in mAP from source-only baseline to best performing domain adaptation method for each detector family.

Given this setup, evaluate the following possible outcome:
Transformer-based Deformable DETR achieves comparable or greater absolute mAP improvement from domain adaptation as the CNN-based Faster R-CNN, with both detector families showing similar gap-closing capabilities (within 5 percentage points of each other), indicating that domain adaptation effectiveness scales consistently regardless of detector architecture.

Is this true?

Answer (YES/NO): NO